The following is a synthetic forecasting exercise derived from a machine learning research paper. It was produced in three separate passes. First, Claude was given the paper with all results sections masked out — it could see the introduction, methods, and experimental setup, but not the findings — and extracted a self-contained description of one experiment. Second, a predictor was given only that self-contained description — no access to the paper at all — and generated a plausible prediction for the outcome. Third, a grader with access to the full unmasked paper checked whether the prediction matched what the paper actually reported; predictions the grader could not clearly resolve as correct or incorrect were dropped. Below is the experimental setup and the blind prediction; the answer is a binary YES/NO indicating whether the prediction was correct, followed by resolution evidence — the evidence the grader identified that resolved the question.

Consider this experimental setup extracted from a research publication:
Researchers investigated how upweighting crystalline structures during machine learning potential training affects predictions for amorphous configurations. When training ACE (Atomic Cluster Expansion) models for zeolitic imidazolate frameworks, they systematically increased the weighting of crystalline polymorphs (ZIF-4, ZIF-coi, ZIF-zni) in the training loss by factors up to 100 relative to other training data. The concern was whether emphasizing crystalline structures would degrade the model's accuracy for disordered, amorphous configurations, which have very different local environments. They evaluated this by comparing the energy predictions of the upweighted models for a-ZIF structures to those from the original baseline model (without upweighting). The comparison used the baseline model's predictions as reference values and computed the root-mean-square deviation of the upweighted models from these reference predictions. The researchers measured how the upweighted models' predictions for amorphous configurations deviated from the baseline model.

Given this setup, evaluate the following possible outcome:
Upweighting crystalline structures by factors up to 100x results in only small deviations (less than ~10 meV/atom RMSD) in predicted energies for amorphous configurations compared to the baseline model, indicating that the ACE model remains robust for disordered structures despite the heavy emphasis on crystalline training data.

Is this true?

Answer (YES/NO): YES